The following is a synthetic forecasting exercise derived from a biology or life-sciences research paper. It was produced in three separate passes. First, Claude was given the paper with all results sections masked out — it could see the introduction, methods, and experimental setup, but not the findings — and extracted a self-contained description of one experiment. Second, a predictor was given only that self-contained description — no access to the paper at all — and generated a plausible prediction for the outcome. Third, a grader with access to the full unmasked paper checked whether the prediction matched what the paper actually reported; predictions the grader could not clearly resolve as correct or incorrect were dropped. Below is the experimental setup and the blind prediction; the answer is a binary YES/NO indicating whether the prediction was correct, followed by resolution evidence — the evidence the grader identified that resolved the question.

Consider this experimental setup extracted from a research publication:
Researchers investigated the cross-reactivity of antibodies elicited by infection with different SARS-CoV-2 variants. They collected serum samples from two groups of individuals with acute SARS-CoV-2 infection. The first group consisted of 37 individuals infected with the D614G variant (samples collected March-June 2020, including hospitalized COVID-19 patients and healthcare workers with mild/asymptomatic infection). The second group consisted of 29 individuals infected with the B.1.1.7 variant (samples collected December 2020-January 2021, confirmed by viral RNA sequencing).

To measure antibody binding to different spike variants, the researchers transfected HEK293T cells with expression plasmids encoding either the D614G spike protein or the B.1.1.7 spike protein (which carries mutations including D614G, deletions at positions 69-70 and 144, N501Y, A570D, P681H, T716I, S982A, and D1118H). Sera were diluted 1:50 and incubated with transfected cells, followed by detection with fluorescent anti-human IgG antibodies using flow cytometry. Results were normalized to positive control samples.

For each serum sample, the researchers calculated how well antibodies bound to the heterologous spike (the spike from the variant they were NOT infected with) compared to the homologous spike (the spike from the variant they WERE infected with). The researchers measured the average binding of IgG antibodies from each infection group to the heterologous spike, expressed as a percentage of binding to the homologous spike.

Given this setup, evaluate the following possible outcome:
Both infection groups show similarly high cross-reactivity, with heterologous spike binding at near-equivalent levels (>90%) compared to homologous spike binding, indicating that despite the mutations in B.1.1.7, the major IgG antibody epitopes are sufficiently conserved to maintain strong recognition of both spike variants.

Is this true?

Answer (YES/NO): NO